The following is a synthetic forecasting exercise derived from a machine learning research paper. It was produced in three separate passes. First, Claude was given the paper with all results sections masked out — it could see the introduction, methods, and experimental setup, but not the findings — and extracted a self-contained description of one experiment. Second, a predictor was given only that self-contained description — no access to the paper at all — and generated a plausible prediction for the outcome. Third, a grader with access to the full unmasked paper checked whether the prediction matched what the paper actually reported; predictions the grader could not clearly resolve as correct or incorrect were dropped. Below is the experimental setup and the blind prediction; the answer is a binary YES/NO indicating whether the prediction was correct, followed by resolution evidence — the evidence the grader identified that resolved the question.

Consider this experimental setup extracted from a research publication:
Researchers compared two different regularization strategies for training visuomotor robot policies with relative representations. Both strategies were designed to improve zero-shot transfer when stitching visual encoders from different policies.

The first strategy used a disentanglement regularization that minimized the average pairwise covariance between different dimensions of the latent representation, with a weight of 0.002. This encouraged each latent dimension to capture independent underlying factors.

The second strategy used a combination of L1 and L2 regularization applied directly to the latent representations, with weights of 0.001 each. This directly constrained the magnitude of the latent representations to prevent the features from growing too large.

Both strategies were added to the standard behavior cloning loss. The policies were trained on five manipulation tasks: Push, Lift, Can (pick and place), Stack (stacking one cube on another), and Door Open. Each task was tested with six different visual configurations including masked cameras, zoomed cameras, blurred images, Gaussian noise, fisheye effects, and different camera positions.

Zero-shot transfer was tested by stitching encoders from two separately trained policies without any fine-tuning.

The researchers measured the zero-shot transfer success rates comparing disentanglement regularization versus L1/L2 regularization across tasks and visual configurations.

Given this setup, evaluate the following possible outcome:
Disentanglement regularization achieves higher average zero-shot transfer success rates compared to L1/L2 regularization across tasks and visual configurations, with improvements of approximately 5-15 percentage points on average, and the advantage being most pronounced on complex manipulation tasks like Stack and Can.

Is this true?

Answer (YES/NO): NO